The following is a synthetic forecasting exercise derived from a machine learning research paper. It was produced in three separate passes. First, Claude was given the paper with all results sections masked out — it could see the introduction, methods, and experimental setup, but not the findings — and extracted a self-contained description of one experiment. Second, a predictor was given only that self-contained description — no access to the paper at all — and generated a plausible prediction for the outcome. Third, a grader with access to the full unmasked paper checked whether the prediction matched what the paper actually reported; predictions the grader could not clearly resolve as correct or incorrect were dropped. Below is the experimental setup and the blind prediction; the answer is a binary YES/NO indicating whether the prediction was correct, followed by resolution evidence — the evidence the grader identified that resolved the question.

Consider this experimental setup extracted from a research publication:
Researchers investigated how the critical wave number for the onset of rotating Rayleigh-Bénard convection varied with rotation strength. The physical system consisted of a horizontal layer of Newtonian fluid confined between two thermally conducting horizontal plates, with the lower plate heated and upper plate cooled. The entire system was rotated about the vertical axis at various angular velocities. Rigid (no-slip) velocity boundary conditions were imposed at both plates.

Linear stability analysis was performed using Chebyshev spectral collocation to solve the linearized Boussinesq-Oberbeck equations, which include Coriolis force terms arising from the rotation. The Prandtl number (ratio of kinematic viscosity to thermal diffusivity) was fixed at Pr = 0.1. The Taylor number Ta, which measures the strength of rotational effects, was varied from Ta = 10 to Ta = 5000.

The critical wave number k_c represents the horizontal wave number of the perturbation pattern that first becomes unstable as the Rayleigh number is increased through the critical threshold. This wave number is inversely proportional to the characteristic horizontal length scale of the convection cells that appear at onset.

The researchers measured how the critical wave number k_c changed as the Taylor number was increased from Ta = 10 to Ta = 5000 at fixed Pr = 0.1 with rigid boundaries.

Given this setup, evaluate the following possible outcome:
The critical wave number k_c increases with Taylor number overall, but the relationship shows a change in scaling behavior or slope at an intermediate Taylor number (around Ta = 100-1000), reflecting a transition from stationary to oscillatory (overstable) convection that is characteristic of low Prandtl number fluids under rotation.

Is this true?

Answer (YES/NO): NO